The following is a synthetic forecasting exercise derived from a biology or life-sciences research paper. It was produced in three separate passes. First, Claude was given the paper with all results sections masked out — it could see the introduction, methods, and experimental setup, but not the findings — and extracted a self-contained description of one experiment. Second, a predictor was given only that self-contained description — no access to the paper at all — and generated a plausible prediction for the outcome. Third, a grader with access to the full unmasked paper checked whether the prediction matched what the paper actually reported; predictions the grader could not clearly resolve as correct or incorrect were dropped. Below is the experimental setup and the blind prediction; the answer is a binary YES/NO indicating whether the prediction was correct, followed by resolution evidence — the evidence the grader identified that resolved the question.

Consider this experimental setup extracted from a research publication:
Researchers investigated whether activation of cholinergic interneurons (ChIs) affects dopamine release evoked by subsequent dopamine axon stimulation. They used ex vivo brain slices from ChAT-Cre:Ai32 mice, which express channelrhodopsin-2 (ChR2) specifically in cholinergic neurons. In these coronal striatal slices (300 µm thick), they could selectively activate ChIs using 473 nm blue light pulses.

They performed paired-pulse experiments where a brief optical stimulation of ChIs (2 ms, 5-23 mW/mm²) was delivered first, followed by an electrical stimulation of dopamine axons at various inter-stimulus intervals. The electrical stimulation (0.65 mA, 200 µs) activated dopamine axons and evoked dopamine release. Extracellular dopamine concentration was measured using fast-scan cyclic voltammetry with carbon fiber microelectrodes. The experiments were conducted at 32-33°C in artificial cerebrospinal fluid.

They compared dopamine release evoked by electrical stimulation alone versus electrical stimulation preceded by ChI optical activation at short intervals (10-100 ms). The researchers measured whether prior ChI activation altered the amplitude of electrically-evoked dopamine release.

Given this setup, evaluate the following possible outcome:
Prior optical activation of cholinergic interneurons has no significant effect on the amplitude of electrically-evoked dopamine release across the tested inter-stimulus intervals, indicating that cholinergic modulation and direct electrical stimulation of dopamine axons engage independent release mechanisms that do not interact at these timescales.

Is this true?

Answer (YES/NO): NO